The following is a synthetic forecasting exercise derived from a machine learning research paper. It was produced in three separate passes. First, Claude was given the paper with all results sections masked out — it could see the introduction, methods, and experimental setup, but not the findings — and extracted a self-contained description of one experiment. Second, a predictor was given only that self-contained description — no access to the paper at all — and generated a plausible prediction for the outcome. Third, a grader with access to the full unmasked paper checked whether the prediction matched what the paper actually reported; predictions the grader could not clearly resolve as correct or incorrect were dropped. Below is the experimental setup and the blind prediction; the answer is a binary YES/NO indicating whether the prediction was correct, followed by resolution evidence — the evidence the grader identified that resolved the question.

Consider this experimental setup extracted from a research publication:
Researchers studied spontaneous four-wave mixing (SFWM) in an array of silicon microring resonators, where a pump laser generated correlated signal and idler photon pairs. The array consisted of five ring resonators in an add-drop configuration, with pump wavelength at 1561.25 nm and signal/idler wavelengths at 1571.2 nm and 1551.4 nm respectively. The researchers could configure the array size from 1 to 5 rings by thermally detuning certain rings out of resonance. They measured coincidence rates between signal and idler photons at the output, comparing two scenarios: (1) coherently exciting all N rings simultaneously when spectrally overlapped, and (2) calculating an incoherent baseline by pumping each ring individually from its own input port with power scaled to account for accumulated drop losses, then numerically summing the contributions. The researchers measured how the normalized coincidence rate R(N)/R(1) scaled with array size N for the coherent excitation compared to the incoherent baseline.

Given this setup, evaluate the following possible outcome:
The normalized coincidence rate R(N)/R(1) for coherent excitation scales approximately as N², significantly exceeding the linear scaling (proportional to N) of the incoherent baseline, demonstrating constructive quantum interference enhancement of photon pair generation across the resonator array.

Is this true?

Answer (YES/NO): NO